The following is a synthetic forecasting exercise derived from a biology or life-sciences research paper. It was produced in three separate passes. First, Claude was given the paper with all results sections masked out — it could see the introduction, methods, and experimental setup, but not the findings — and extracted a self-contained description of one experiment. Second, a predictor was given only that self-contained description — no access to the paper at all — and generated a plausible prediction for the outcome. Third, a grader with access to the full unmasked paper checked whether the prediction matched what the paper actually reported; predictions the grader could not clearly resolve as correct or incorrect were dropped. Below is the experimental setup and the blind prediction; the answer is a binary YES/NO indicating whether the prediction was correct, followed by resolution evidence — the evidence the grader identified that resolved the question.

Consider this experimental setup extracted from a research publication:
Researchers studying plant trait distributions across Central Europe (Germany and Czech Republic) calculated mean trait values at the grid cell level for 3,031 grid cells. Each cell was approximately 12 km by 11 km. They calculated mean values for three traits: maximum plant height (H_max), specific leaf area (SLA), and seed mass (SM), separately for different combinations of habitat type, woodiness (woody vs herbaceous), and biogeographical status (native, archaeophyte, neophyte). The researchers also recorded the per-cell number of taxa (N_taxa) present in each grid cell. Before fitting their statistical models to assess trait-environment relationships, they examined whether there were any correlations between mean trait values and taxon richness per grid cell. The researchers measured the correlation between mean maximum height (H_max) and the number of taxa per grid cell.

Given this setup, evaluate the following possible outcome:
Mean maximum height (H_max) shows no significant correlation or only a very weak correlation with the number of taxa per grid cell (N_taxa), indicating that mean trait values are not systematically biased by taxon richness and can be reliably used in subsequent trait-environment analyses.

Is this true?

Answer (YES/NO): NO